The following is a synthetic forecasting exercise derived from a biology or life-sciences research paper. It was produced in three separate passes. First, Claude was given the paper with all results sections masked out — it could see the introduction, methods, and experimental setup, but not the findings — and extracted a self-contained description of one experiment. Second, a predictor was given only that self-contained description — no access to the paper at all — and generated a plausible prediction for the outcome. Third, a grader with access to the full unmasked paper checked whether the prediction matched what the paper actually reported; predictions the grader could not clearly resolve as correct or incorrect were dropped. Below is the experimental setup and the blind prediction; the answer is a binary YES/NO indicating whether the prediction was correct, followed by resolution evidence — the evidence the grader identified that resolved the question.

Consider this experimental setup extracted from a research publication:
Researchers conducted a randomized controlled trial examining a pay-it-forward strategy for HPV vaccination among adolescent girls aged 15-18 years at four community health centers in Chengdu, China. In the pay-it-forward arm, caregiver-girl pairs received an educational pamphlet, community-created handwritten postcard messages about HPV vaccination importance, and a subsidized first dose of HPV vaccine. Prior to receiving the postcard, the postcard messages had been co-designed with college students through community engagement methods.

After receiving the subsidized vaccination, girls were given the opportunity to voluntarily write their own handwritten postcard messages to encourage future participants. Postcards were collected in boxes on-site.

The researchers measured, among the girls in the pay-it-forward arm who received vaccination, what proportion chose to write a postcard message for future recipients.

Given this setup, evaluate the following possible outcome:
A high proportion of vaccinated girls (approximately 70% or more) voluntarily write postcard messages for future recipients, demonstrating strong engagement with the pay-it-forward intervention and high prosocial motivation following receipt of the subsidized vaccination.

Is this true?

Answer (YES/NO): NO